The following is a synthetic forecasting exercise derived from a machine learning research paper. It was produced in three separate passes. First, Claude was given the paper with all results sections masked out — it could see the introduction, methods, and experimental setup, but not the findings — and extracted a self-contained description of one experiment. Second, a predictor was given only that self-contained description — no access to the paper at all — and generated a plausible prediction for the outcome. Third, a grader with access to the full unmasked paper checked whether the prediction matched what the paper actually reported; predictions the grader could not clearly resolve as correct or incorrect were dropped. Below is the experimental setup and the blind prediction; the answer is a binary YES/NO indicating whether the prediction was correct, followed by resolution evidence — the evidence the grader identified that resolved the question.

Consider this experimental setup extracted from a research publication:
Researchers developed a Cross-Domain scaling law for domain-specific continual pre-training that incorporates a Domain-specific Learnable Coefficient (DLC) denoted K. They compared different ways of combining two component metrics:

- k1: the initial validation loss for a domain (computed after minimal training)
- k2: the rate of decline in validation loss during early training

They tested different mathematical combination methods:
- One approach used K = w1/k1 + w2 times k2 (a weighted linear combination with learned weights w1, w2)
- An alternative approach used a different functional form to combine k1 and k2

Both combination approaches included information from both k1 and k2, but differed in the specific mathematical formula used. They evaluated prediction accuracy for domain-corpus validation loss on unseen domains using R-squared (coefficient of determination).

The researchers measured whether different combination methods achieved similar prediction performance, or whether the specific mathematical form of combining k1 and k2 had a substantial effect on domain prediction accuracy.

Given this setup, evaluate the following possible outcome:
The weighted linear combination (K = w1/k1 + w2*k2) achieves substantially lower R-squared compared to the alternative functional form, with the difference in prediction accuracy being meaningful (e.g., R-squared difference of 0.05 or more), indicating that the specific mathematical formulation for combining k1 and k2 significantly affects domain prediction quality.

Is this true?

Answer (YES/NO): NO